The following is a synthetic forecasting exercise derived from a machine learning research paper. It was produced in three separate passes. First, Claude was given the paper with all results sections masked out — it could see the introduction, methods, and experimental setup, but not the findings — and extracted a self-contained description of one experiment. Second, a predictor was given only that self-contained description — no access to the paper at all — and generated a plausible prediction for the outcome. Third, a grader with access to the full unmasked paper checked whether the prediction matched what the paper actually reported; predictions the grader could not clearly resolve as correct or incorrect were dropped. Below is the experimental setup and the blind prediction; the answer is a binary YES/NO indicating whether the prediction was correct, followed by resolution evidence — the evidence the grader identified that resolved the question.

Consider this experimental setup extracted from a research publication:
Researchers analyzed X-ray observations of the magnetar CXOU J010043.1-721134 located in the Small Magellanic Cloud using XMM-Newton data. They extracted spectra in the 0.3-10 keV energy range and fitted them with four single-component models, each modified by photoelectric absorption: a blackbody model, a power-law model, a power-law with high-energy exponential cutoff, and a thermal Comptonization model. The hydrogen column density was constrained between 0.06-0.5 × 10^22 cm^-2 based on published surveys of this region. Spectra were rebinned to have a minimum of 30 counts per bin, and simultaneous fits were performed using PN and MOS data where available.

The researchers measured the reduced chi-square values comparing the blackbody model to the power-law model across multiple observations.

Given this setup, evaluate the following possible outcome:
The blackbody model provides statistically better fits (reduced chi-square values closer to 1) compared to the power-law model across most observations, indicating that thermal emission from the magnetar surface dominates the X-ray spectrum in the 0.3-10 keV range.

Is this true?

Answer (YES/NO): NO